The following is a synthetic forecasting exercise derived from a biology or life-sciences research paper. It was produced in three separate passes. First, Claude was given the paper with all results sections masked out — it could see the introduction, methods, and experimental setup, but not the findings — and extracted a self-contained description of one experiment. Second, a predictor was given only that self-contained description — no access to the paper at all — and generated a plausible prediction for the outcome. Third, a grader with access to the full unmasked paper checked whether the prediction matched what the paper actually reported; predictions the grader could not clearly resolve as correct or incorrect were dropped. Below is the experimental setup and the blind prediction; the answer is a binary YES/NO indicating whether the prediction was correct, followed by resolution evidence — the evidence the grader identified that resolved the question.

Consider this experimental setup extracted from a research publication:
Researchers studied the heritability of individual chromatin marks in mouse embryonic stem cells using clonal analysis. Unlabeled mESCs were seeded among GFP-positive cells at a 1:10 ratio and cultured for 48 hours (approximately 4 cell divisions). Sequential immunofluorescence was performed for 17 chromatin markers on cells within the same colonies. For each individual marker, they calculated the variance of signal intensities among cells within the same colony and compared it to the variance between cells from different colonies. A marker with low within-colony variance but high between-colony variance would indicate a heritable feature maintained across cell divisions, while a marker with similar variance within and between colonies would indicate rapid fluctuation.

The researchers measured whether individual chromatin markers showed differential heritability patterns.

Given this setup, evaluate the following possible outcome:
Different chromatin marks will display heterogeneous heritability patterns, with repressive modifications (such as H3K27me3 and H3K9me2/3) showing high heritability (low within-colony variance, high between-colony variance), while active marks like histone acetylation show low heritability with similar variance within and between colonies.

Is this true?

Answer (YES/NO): YES